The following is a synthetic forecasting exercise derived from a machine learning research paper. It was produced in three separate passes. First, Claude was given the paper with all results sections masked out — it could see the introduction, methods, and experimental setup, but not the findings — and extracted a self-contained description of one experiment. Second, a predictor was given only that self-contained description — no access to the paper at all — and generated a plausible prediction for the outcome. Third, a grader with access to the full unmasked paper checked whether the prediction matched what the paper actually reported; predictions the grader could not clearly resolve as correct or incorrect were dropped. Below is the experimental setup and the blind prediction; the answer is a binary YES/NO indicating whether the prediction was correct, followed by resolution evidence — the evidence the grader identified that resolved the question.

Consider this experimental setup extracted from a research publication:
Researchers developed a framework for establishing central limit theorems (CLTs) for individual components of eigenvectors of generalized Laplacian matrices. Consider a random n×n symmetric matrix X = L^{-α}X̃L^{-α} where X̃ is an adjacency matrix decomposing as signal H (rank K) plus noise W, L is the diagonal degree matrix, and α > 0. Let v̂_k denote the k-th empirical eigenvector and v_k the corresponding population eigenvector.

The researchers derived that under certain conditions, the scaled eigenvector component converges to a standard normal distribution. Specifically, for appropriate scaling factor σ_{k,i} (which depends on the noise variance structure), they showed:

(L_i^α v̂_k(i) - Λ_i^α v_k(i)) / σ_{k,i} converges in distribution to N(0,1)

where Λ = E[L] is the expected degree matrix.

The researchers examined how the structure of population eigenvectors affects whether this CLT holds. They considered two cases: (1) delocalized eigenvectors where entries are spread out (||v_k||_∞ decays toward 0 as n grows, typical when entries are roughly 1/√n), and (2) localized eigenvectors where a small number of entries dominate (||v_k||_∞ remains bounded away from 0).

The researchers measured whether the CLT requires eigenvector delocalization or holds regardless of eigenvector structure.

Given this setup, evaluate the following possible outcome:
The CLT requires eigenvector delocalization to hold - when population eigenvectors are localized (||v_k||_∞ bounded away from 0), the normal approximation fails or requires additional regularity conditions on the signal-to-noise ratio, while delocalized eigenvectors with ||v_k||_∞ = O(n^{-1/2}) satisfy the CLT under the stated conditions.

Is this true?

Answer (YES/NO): YES